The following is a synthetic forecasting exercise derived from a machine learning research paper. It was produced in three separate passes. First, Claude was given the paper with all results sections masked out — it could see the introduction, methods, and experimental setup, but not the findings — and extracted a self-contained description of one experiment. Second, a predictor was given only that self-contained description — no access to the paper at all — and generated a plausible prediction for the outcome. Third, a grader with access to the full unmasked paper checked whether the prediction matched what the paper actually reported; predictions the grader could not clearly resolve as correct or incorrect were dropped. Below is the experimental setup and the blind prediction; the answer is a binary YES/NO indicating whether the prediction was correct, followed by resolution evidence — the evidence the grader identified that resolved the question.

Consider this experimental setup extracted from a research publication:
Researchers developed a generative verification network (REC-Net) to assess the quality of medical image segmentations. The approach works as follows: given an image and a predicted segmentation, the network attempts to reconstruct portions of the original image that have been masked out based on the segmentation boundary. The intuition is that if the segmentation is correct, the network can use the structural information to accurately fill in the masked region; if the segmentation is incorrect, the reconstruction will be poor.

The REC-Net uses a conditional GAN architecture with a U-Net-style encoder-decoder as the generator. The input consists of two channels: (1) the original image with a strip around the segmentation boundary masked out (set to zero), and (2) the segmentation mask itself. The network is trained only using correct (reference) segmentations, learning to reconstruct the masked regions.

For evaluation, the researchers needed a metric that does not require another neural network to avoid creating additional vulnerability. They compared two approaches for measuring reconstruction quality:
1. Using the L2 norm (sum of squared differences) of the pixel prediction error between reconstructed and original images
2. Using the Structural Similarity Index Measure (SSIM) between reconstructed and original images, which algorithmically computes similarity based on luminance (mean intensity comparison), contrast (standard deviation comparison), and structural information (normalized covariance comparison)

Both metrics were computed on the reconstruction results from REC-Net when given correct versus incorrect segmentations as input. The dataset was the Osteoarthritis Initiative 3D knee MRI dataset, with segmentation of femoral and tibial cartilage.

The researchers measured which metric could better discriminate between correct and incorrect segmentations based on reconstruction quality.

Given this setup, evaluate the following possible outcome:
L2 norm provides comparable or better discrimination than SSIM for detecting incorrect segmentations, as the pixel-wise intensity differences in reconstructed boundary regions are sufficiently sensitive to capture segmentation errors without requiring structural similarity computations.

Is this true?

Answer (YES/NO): NO